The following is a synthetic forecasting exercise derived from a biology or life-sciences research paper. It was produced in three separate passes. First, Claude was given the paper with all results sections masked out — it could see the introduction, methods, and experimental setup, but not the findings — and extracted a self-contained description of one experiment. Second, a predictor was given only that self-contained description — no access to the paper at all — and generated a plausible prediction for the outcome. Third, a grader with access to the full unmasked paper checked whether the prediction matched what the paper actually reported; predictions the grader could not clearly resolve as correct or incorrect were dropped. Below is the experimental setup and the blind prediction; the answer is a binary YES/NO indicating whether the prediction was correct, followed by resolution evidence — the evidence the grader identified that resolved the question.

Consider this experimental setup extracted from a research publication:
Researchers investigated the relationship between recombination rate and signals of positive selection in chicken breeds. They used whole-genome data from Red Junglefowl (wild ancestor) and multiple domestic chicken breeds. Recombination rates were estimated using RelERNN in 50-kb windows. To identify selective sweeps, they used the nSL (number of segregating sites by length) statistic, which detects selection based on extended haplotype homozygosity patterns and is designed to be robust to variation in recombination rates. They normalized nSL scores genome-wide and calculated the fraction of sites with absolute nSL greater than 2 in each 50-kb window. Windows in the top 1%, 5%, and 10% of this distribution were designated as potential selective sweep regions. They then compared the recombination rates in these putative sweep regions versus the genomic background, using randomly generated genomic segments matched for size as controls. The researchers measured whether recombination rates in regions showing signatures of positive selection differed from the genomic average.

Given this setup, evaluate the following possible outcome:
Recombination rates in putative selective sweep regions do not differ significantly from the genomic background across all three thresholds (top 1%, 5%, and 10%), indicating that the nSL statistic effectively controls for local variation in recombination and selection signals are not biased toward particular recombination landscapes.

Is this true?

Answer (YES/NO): NO